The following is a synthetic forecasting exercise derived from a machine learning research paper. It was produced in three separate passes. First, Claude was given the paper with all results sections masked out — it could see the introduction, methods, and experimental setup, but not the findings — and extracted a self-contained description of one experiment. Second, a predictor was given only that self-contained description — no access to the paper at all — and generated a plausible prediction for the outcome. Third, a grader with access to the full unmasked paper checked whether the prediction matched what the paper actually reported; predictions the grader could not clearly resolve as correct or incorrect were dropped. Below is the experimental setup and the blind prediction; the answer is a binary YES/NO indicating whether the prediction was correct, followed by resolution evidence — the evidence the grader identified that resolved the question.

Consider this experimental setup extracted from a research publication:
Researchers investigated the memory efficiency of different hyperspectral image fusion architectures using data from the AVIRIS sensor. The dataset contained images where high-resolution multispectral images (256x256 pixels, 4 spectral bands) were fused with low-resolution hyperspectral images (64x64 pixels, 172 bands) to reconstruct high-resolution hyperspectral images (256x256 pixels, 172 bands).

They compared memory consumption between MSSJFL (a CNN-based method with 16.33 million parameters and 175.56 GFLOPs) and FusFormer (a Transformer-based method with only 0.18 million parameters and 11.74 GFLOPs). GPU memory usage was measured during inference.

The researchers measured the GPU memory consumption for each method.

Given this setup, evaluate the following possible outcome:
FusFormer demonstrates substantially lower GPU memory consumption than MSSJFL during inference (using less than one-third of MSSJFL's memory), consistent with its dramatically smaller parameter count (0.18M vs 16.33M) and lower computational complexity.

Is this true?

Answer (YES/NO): NO